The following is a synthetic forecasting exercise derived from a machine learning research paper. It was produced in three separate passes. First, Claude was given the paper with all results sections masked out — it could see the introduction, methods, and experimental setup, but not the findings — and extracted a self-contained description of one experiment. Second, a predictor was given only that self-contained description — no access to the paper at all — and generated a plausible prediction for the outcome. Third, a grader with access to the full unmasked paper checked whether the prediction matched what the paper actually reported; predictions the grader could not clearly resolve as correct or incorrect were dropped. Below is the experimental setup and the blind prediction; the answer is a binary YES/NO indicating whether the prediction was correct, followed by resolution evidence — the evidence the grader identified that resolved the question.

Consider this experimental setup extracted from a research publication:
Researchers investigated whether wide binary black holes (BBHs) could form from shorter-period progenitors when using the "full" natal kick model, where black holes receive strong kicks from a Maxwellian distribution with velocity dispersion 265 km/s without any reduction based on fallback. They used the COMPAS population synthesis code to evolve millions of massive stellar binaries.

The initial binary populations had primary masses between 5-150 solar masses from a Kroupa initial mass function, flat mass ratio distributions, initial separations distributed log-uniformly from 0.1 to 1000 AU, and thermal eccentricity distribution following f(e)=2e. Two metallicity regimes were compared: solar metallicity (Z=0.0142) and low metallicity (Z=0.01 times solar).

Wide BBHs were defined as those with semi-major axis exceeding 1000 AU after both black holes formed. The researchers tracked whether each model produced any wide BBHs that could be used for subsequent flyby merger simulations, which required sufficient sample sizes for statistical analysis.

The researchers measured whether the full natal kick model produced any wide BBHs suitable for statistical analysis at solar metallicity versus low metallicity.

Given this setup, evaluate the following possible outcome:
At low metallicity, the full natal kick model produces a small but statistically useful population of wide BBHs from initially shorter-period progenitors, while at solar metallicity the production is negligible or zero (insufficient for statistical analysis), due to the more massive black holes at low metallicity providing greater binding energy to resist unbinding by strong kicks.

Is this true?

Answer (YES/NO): NO